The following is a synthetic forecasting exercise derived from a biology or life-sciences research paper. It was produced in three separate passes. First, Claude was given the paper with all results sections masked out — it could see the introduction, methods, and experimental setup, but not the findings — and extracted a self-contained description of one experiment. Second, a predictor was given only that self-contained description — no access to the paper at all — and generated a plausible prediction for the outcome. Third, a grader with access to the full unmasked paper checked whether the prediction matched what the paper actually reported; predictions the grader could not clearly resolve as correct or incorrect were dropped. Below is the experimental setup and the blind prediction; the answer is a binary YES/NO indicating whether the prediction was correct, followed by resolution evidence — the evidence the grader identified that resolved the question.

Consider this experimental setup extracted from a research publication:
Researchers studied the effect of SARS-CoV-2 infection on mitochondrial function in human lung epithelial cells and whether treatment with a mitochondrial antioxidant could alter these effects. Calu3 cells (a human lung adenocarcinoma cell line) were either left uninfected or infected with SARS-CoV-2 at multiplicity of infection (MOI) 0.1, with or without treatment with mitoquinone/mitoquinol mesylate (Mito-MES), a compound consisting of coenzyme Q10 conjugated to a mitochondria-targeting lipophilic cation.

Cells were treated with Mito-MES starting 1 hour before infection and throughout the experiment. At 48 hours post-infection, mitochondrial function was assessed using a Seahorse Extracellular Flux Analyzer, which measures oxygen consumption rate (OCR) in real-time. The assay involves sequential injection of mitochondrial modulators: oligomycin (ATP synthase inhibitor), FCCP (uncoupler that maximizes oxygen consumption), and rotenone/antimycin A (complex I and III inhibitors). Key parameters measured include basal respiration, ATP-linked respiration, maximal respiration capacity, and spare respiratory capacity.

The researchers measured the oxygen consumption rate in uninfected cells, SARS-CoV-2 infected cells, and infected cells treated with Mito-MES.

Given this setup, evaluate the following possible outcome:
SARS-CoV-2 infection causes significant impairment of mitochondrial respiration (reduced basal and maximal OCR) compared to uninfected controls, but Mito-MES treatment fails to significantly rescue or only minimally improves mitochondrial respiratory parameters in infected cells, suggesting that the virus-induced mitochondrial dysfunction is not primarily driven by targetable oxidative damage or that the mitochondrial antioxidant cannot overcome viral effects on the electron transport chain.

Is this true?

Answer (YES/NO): NO